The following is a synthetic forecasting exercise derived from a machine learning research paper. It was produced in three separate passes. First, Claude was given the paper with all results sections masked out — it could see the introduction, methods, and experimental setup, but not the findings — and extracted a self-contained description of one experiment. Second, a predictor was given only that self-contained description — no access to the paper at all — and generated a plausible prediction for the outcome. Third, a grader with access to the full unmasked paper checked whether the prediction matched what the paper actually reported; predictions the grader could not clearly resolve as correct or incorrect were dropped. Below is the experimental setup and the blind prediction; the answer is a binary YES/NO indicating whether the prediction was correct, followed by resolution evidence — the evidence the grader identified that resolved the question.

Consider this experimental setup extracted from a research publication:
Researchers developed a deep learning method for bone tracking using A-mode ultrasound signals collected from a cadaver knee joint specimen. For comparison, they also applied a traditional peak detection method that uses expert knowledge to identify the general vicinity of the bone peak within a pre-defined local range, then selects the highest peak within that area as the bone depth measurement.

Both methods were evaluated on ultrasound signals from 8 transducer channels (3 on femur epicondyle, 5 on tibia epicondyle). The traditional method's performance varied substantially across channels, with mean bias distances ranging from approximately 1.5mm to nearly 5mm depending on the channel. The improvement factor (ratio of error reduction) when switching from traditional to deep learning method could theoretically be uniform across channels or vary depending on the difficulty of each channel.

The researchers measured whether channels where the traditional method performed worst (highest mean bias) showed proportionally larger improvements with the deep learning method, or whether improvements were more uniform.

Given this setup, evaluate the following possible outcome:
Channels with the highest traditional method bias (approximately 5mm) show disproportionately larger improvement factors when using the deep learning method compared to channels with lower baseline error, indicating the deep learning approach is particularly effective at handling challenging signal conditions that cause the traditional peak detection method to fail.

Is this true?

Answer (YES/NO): YES